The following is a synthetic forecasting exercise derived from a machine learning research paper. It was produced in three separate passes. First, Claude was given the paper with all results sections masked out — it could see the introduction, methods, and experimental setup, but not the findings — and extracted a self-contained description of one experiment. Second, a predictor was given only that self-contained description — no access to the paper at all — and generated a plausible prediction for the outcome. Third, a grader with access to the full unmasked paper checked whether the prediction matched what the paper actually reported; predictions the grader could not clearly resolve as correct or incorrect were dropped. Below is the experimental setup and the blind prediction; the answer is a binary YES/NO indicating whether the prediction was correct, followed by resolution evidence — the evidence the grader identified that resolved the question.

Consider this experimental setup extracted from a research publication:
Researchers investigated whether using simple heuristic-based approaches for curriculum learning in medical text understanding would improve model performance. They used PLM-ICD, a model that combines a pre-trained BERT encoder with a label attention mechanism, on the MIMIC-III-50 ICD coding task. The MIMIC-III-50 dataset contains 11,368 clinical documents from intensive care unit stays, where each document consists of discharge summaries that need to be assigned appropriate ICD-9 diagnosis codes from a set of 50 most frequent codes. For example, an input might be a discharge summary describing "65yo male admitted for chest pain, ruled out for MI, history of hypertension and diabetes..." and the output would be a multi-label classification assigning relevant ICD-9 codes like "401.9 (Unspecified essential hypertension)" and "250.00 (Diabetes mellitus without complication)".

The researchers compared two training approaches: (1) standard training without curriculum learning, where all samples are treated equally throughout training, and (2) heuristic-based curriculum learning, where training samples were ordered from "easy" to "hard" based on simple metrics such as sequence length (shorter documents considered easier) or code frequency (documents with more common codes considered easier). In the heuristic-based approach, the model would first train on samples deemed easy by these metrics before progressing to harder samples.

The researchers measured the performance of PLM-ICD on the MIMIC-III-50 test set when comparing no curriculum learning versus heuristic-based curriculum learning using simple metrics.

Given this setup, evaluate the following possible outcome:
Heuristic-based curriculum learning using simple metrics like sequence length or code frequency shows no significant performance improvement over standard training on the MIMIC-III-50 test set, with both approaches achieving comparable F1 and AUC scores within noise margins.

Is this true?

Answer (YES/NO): NO